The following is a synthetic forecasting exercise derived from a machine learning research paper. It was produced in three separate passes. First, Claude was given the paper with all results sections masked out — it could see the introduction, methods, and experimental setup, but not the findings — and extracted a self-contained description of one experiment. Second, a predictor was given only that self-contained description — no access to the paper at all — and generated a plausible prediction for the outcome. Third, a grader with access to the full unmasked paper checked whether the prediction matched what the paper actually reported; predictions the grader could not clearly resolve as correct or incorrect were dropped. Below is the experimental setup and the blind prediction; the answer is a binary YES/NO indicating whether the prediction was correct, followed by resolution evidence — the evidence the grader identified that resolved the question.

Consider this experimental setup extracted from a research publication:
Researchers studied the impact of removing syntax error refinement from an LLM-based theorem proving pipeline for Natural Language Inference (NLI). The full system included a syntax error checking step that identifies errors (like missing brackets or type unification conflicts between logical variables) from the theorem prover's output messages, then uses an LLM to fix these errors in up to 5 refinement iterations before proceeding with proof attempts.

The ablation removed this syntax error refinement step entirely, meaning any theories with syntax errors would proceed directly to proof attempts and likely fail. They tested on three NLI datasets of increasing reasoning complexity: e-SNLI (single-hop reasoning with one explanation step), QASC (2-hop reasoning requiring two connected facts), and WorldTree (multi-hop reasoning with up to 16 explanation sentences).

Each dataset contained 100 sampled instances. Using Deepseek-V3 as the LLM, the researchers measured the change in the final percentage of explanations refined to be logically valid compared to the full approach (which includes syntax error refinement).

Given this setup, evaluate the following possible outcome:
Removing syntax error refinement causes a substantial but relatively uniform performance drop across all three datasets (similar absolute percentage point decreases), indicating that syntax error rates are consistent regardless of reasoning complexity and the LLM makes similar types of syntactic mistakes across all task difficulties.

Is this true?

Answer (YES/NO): NO